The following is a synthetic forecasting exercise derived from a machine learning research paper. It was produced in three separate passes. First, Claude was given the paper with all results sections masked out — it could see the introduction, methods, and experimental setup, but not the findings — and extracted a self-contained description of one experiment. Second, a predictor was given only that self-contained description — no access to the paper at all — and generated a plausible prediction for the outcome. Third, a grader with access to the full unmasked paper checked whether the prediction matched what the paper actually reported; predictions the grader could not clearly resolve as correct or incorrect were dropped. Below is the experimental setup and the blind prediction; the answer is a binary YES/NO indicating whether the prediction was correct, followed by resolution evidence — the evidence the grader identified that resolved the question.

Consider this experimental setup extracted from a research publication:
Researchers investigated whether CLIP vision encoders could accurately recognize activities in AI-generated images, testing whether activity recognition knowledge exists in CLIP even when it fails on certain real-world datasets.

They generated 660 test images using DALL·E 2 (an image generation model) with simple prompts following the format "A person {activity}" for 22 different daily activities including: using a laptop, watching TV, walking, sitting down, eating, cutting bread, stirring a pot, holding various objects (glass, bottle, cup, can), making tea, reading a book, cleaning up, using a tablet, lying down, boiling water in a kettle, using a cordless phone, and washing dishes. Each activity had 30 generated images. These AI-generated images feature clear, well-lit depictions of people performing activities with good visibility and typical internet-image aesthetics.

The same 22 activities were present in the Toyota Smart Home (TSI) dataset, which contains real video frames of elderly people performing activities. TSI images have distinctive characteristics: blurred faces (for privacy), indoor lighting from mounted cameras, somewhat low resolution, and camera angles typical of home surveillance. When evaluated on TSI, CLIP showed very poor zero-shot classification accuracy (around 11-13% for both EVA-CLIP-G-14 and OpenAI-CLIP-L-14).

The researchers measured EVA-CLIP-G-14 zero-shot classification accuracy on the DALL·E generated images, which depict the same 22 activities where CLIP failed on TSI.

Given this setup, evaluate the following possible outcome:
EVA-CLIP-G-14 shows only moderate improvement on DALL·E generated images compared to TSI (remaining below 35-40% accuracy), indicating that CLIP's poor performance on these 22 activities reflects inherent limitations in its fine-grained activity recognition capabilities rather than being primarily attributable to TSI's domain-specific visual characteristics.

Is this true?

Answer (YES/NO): NO